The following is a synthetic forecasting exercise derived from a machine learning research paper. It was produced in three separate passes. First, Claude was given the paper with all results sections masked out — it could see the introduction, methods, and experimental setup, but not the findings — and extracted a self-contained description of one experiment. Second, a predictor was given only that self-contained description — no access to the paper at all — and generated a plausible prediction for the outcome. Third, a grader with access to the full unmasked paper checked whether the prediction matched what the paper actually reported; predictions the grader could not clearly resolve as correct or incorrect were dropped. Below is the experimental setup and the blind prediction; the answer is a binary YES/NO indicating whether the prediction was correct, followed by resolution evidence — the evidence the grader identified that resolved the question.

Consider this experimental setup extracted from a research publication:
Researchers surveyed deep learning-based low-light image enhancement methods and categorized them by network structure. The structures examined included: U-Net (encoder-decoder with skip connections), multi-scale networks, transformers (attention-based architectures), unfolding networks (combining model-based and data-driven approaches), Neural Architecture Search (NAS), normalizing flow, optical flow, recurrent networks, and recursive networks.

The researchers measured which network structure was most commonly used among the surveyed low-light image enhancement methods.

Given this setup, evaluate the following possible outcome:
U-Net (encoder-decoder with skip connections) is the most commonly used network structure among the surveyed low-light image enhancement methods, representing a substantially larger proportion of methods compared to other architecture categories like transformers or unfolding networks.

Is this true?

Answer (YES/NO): YES